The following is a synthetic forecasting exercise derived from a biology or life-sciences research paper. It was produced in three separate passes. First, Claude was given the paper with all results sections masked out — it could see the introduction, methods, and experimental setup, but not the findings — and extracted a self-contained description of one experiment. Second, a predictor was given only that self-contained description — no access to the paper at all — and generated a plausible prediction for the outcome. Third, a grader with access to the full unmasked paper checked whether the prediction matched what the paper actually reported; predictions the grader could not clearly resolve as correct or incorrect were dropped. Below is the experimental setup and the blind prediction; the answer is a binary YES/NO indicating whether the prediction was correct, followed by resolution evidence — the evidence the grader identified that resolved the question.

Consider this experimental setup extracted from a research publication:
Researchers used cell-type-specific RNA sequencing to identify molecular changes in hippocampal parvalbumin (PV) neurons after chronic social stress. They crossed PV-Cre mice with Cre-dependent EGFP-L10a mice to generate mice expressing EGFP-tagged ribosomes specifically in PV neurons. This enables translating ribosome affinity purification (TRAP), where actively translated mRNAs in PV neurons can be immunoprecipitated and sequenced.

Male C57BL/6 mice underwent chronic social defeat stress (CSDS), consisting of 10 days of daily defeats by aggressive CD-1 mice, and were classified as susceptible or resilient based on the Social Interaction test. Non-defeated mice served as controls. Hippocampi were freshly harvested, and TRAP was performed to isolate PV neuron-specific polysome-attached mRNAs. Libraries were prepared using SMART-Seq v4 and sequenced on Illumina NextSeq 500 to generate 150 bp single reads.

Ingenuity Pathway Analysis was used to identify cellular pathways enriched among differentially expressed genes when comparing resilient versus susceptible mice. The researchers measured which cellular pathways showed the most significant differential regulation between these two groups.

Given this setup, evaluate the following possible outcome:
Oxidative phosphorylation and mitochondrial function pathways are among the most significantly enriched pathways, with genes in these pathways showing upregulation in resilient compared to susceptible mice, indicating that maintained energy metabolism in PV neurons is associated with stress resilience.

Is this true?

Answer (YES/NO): NO